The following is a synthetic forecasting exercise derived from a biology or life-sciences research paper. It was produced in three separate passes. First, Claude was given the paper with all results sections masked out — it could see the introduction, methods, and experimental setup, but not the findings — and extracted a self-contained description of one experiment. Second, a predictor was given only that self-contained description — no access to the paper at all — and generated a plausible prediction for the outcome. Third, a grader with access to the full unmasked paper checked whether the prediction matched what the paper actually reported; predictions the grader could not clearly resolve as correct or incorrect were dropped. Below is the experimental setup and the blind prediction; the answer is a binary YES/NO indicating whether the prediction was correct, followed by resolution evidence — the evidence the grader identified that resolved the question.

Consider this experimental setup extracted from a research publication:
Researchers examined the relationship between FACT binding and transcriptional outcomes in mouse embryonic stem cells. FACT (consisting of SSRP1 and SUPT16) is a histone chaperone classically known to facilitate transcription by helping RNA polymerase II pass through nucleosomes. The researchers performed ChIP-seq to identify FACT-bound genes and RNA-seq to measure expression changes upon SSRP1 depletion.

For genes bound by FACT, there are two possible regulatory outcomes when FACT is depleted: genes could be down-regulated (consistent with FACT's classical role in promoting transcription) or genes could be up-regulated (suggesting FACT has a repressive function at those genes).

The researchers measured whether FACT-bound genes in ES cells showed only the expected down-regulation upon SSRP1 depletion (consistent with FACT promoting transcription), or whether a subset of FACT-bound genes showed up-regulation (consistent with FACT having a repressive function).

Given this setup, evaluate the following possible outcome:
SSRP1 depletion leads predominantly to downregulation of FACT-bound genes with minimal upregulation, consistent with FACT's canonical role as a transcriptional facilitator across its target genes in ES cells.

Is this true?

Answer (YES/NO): NO